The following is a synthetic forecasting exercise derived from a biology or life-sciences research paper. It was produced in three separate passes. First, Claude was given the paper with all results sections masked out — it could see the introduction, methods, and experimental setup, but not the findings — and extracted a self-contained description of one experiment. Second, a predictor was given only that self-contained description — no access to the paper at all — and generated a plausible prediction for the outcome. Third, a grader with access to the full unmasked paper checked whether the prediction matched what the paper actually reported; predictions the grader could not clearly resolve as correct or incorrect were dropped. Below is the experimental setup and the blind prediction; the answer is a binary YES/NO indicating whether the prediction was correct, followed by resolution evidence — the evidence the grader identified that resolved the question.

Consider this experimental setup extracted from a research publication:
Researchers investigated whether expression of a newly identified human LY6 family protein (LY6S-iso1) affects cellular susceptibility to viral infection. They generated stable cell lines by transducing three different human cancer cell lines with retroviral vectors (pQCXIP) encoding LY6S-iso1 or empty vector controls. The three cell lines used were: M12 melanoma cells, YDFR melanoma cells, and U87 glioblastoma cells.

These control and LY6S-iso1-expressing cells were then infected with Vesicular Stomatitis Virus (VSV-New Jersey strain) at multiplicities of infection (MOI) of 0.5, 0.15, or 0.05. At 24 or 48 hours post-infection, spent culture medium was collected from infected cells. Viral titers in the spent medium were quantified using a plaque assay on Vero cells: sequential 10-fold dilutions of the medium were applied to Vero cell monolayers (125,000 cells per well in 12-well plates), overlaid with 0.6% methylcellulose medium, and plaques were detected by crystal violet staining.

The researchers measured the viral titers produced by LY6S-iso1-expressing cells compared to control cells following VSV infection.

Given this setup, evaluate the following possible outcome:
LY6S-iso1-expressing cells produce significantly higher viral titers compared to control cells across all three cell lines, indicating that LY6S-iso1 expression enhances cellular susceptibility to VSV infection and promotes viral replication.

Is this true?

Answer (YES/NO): NO